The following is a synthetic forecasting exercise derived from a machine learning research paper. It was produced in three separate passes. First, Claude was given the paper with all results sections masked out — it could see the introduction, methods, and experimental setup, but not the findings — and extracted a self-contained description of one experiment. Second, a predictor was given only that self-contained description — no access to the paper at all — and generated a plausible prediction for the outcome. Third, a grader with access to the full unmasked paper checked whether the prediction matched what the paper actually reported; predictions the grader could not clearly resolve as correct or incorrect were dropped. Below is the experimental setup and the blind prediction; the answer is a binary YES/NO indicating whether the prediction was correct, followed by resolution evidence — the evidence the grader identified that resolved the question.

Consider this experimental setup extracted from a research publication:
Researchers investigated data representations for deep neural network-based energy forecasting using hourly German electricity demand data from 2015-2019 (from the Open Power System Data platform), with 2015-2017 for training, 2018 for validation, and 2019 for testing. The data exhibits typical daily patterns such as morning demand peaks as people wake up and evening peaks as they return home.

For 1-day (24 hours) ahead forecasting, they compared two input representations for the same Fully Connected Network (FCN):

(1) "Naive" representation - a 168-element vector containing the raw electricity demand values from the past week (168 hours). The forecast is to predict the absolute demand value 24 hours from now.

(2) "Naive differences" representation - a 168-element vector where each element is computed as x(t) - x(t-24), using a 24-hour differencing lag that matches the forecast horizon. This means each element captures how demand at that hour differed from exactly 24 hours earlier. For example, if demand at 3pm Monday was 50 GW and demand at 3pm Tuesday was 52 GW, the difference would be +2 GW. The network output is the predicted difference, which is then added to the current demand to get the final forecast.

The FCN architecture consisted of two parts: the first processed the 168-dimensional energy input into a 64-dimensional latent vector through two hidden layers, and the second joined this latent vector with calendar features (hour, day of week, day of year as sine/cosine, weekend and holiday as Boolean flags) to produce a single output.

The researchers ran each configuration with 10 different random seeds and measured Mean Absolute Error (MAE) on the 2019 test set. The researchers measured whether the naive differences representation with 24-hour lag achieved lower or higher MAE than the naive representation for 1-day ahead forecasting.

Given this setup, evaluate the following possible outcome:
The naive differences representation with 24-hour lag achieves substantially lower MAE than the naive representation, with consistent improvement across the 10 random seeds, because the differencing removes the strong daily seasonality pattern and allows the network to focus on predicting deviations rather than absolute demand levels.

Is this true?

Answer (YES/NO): NO